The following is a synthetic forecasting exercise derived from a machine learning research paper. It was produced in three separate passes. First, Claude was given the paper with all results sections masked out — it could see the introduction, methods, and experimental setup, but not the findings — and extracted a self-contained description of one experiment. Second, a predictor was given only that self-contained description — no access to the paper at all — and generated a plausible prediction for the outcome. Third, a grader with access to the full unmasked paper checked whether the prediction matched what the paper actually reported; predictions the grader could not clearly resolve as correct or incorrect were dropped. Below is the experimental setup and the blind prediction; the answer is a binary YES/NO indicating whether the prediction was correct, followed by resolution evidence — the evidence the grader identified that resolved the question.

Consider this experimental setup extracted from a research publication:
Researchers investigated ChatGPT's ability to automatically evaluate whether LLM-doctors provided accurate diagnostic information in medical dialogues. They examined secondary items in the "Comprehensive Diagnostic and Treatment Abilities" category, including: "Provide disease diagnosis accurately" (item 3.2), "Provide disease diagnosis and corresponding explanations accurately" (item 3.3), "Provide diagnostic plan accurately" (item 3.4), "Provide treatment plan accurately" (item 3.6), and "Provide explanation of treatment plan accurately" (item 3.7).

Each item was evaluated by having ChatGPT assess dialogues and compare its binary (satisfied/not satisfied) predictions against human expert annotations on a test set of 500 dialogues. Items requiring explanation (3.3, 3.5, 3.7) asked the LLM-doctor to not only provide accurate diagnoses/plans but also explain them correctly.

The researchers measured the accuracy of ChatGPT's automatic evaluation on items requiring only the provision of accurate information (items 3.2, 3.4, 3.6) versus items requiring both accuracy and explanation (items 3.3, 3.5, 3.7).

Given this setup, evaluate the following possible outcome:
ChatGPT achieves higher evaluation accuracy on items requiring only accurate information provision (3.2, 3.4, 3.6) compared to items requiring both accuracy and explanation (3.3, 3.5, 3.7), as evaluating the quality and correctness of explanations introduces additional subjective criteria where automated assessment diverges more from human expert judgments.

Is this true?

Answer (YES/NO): YES